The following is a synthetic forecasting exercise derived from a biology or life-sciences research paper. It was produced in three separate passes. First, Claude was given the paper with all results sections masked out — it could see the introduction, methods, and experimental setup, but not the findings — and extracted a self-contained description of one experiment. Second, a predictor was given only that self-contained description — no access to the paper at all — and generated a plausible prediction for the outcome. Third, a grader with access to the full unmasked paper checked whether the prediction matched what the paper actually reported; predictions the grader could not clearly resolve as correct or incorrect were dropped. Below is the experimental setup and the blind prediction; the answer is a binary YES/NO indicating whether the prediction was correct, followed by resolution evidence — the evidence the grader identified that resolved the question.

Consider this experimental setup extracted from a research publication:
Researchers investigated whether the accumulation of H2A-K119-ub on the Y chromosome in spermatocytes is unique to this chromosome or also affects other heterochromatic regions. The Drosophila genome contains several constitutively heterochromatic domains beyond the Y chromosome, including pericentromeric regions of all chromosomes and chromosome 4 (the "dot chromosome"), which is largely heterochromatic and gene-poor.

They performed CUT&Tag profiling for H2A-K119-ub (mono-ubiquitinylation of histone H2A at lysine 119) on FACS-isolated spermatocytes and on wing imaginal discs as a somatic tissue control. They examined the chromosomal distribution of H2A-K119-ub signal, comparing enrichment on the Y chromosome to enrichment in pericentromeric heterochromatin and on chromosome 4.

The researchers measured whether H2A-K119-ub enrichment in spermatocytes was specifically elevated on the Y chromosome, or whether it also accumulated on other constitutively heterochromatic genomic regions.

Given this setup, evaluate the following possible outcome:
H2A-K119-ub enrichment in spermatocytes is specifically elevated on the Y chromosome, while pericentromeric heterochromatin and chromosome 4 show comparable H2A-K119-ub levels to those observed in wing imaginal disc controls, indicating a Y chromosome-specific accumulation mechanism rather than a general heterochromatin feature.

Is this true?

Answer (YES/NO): NO